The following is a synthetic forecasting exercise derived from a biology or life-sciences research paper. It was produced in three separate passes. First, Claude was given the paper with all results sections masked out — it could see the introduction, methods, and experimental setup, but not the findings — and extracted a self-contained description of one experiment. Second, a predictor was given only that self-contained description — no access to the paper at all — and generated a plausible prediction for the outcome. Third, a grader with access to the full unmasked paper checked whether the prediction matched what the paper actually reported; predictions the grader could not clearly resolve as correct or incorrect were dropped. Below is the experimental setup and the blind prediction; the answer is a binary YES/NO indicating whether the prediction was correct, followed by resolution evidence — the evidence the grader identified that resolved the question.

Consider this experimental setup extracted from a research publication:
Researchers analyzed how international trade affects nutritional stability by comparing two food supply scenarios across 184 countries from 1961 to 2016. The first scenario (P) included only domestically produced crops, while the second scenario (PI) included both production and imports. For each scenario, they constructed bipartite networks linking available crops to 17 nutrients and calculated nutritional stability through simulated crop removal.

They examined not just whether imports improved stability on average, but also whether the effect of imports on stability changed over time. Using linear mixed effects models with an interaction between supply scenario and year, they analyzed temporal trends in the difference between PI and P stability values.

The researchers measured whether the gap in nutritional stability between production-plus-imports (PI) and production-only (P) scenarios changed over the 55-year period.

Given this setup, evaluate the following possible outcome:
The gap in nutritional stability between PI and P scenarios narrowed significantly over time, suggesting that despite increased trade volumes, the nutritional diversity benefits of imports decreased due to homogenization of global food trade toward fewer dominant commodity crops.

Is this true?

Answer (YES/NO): NO